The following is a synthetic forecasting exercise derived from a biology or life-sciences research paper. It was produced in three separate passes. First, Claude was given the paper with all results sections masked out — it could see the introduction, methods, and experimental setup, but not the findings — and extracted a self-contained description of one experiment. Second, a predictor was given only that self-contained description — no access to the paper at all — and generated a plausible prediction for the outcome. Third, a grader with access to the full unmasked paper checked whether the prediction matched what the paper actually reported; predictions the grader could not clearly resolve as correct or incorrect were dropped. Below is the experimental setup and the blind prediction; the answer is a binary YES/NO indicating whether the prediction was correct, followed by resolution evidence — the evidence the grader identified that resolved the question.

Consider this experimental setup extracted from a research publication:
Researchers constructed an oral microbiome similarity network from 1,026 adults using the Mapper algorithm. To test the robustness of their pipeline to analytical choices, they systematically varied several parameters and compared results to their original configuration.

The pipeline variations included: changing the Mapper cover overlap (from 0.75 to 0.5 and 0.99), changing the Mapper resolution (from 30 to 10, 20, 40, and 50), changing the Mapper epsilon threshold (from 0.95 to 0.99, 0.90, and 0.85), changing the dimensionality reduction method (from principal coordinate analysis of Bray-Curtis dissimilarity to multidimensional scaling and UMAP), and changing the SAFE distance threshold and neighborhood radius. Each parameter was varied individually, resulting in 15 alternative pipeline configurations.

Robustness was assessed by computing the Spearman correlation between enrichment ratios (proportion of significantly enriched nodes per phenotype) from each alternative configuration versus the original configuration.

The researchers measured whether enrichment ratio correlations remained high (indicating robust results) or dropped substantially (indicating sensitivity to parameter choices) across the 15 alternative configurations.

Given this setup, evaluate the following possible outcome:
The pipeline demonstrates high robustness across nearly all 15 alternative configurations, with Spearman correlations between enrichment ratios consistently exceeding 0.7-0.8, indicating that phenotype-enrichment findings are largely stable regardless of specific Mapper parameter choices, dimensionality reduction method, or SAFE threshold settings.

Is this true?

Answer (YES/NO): YES